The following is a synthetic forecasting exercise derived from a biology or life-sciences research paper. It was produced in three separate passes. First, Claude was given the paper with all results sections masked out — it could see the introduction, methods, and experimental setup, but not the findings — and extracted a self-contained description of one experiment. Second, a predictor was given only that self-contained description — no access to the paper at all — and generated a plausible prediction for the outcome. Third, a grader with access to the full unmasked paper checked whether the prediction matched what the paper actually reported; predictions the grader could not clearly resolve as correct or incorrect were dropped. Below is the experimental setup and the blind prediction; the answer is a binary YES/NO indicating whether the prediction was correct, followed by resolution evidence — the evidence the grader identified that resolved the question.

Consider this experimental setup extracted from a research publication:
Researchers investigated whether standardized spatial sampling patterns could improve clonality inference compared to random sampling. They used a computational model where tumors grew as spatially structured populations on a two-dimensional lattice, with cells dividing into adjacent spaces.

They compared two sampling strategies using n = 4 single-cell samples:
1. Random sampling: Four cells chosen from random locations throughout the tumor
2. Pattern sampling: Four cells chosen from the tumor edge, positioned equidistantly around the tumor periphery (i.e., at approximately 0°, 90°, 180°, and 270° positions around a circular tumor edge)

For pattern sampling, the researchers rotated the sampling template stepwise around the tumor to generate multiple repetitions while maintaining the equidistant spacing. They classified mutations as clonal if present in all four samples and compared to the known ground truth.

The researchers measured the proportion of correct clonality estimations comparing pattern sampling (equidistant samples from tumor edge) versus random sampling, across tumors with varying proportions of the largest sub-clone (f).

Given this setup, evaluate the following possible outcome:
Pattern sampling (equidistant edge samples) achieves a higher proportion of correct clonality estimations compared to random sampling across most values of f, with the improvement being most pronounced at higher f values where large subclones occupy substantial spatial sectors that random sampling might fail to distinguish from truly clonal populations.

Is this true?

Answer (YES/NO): NO